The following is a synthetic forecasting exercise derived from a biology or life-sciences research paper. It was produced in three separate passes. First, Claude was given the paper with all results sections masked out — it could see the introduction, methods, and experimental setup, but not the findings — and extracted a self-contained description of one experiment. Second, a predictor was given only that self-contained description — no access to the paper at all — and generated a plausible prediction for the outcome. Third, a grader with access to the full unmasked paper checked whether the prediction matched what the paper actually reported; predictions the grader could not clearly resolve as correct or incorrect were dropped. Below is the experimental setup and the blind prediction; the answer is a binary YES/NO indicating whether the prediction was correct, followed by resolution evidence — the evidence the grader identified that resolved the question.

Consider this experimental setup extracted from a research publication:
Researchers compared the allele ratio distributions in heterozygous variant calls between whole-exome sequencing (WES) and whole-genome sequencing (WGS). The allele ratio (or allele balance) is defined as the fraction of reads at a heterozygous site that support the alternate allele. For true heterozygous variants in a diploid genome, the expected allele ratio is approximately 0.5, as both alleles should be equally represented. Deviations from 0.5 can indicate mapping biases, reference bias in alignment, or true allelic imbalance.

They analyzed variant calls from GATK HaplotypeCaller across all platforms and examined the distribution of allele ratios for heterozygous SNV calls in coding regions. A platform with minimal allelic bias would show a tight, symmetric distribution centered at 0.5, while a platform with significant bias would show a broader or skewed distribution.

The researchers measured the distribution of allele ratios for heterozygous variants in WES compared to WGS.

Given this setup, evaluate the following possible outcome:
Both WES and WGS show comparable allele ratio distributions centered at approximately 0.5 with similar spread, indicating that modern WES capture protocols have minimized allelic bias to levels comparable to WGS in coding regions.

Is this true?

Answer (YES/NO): YES